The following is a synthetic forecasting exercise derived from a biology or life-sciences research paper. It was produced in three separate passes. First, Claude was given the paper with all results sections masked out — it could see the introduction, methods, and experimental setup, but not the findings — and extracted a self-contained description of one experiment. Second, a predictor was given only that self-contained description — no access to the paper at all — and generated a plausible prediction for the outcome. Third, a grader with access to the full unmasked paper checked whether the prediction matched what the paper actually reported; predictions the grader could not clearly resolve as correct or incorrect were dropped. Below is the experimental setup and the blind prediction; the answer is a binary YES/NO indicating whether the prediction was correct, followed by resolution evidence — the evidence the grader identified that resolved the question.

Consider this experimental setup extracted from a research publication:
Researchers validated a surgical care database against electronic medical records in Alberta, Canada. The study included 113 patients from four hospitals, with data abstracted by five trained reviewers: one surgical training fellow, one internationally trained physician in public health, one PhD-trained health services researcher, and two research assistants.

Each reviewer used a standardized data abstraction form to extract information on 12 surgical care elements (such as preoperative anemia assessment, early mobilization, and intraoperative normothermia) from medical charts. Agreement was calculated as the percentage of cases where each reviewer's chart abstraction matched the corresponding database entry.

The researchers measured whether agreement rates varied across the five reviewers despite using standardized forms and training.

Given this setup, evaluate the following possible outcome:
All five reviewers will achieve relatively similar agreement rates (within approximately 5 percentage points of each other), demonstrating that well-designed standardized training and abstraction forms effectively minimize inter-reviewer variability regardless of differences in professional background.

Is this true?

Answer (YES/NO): NO